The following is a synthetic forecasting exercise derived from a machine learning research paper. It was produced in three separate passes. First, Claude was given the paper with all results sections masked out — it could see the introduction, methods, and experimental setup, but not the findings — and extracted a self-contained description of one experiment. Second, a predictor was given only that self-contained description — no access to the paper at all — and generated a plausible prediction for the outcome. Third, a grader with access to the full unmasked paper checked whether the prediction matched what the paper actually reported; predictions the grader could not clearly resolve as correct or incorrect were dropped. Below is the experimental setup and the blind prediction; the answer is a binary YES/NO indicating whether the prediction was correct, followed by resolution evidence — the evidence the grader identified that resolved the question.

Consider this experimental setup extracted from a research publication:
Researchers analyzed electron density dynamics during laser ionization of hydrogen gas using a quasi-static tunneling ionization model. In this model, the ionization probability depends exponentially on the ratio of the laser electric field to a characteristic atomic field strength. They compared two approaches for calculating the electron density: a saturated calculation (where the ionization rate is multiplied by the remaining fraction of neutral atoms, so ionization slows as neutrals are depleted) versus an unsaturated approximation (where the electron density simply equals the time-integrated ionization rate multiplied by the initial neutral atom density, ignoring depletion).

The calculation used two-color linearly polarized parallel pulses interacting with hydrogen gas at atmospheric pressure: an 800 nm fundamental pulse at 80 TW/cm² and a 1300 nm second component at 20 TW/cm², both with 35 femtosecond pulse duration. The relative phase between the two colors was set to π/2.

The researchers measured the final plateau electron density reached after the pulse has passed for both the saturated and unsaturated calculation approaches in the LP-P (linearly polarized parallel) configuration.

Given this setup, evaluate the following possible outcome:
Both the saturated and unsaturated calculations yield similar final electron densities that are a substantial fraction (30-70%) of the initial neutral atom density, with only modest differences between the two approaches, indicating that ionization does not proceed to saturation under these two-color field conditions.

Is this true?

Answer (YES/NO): NO